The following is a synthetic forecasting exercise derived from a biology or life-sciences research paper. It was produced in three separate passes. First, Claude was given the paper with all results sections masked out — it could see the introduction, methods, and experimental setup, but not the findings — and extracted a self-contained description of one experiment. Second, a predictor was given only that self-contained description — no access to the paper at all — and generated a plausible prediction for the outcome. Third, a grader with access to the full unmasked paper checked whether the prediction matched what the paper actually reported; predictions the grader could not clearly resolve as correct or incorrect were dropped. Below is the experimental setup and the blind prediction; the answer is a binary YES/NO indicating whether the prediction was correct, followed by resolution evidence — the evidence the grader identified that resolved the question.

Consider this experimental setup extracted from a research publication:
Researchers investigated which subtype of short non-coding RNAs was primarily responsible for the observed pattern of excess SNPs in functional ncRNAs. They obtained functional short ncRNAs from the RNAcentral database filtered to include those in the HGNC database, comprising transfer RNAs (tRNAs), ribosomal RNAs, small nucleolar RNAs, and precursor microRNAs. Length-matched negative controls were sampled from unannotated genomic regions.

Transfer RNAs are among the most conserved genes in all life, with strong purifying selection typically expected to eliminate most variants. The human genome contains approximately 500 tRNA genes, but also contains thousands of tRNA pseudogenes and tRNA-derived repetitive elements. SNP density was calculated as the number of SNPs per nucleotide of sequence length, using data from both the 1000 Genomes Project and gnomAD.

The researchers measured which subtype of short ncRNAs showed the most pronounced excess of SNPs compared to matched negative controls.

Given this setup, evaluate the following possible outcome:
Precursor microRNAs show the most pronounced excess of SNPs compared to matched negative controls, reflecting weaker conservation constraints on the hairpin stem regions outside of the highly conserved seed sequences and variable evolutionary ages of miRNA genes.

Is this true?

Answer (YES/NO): NO